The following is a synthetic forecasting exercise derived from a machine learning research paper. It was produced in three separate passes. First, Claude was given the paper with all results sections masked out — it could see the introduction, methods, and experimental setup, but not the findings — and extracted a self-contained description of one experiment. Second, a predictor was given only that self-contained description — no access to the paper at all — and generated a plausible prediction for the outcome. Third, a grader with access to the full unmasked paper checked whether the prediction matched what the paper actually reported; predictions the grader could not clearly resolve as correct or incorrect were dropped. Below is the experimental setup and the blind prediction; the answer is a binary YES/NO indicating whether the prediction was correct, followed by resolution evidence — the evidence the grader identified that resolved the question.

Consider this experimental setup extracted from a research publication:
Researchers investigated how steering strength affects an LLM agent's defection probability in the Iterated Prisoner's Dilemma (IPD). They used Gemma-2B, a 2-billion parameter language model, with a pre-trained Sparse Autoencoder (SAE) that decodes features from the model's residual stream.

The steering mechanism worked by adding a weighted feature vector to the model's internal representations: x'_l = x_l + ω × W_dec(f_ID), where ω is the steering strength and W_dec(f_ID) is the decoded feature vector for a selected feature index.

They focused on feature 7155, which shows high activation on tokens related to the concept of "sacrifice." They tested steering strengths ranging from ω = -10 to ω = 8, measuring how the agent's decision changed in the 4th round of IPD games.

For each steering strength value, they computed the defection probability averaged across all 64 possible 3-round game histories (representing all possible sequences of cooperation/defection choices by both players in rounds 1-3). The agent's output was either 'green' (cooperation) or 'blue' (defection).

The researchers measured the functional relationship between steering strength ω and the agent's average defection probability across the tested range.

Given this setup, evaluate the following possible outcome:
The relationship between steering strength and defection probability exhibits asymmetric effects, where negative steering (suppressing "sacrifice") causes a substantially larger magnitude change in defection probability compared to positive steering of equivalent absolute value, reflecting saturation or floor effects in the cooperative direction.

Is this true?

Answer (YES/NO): NO